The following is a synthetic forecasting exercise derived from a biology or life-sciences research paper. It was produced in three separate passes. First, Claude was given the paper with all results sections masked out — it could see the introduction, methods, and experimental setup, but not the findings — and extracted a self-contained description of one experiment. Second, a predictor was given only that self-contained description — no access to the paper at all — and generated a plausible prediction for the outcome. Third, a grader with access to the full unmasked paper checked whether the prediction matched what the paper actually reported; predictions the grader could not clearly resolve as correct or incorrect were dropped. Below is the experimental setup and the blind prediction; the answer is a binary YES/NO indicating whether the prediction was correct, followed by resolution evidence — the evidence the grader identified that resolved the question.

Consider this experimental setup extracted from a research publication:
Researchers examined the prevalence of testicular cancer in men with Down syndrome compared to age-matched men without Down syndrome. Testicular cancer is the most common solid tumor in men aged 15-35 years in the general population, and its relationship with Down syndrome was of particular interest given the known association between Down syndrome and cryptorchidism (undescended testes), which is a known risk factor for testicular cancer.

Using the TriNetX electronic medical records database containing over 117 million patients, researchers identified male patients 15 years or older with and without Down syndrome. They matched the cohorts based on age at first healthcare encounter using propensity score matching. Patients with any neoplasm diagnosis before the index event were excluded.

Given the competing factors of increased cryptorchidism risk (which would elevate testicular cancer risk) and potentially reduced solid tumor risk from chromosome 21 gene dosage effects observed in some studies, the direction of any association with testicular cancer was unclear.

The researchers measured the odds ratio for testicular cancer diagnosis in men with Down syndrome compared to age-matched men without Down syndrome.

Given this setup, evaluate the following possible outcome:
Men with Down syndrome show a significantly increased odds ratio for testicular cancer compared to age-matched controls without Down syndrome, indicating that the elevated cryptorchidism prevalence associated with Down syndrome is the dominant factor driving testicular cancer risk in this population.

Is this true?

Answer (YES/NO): NO